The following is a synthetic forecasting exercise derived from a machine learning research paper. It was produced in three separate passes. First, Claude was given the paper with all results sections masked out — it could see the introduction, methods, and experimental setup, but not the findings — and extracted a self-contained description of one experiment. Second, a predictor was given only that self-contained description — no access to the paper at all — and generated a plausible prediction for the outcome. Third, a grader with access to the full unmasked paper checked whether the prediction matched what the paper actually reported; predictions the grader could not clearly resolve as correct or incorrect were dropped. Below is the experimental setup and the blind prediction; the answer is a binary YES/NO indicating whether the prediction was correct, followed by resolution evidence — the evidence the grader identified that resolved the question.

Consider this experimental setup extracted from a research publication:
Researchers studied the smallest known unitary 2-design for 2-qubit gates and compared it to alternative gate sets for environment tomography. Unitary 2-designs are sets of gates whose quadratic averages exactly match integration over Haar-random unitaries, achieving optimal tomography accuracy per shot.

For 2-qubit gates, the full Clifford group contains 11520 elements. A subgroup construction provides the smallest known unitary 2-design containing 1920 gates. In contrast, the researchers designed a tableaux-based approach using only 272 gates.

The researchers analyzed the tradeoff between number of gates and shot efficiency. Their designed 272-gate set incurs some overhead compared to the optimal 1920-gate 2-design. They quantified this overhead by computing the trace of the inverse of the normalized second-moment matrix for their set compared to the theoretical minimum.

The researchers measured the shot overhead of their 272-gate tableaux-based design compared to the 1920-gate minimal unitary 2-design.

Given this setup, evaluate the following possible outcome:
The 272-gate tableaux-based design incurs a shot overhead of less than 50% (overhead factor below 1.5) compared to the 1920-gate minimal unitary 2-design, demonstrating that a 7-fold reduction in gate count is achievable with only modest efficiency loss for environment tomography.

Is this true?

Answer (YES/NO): YES